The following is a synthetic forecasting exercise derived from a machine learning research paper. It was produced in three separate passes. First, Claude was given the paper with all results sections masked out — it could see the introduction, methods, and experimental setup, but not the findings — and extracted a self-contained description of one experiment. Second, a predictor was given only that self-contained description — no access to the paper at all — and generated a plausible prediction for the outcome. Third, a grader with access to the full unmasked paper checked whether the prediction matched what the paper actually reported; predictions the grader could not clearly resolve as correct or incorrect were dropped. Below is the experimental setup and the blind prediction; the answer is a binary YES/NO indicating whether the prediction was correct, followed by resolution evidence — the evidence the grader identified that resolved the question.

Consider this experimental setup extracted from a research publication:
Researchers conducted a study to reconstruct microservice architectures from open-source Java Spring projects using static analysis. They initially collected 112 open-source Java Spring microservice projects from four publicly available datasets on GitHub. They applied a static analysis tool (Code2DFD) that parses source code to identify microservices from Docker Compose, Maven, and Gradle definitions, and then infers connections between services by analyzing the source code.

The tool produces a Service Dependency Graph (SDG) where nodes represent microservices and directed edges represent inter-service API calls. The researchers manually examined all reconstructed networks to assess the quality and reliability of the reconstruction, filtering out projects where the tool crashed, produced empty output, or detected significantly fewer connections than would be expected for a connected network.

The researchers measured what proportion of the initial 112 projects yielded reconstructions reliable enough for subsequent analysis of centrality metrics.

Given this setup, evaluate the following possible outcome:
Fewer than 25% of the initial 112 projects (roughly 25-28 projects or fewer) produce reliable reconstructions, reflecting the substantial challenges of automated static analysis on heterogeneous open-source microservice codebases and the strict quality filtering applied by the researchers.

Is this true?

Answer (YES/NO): YES